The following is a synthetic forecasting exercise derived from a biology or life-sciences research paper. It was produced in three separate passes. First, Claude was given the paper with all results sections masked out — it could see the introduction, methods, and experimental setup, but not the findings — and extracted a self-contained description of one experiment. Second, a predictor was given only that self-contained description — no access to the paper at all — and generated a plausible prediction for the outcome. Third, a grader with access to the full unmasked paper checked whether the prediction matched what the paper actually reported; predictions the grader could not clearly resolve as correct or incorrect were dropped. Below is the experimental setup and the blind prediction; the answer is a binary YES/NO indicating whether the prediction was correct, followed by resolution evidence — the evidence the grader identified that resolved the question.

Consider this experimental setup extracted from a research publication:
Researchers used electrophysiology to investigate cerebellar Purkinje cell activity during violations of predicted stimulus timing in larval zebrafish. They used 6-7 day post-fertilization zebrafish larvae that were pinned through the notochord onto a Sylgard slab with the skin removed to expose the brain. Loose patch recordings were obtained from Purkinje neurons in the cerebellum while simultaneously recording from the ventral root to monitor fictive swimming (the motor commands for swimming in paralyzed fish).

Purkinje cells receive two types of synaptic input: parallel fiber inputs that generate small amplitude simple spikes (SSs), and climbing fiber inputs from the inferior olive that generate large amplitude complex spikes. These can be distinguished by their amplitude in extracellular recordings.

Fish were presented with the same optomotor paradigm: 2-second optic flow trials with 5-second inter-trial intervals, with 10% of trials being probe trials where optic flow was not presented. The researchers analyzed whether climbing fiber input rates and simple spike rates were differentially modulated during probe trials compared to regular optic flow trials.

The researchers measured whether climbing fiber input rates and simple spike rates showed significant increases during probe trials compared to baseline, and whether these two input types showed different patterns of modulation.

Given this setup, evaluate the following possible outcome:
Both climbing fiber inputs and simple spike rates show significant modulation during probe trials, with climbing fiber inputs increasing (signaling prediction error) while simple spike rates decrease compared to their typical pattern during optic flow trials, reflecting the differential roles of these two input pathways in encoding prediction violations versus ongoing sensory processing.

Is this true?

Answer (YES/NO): NO